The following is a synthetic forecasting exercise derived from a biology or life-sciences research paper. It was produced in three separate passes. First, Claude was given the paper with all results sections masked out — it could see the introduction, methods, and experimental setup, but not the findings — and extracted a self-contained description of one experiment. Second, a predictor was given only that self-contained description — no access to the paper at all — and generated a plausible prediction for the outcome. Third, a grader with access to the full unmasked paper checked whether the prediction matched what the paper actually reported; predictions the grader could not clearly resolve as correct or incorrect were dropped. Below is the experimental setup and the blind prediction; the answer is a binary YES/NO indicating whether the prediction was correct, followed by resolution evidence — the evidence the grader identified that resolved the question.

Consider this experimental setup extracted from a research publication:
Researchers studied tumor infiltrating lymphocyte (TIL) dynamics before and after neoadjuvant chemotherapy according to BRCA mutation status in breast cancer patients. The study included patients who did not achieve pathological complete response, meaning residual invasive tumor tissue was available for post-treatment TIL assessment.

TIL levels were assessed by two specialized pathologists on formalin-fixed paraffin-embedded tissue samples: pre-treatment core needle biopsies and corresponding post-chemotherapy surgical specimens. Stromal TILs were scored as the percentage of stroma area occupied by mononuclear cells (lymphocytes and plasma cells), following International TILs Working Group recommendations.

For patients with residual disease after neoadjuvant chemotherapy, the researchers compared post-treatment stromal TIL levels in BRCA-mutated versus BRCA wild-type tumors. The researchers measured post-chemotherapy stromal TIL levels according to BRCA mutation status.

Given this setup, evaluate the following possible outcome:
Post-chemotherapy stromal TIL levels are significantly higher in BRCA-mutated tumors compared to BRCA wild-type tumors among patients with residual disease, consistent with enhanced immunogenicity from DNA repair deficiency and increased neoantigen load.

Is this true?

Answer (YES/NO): NO